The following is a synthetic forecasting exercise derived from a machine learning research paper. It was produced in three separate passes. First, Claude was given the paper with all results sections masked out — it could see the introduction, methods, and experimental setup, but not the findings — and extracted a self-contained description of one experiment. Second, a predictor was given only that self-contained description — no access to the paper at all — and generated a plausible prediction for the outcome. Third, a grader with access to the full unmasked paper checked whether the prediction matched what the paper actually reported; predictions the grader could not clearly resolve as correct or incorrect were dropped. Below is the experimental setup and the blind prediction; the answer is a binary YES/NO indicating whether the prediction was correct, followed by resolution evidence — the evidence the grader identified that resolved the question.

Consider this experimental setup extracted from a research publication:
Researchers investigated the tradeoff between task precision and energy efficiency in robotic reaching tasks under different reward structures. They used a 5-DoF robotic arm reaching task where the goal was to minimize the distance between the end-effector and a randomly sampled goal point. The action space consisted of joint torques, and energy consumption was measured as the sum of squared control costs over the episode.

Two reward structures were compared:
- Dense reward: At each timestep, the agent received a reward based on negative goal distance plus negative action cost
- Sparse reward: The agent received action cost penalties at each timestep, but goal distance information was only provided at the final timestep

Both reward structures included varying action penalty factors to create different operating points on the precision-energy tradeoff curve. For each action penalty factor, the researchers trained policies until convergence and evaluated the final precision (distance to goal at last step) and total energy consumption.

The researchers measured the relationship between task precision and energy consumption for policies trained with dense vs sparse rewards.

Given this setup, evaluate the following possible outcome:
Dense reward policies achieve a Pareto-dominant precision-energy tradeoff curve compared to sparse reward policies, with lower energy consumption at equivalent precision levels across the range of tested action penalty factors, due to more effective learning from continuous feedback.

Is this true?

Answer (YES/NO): NO